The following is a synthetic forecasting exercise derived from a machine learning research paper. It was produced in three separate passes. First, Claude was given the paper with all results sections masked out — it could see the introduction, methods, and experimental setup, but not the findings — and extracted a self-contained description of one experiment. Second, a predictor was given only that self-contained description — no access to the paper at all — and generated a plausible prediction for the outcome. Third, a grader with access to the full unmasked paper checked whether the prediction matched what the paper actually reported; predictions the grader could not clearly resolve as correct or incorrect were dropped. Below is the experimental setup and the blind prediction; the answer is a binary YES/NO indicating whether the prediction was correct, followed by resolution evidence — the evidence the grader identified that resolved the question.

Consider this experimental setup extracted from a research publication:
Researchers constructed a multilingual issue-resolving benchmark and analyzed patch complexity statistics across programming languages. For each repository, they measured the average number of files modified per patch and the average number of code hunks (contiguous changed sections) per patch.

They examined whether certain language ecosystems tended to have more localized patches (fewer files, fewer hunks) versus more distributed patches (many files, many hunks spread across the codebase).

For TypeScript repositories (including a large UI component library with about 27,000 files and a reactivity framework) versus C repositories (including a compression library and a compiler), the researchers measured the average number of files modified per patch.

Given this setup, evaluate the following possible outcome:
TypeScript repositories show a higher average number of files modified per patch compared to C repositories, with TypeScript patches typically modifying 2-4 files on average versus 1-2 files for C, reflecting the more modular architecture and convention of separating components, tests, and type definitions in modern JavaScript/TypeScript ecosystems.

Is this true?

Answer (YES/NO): NO